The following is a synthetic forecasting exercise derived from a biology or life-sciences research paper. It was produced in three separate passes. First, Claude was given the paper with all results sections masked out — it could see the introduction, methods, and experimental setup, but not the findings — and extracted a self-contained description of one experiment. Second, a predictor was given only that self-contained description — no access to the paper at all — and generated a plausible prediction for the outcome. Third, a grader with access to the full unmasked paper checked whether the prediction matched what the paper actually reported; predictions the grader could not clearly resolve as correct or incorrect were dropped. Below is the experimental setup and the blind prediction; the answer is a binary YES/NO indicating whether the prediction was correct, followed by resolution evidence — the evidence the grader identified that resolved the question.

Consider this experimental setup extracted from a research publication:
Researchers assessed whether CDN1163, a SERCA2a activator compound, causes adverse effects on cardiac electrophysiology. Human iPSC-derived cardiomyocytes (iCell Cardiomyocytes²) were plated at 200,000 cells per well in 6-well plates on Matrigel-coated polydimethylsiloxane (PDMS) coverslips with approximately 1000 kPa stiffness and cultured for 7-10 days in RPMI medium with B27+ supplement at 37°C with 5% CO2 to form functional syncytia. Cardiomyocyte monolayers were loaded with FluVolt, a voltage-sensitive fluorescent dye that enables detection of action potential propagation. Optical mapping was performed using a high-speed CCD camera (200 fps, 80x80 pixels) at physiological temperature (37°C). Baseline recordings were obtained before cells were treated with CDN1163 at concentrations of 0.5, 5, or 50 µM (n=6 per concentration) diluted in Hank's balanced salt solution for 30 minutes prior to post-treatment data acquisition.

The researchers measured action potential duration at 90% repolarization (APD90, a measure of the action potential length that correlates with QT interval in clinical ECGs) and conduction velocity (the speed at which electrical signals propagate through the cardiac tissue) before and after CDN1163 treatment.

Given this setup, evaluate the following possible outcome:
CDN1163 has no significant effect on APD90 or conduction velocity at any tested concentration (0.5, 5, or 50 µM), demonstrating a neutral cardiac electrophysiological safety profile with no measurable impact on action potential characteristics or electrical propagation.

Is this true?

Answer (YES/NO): YES